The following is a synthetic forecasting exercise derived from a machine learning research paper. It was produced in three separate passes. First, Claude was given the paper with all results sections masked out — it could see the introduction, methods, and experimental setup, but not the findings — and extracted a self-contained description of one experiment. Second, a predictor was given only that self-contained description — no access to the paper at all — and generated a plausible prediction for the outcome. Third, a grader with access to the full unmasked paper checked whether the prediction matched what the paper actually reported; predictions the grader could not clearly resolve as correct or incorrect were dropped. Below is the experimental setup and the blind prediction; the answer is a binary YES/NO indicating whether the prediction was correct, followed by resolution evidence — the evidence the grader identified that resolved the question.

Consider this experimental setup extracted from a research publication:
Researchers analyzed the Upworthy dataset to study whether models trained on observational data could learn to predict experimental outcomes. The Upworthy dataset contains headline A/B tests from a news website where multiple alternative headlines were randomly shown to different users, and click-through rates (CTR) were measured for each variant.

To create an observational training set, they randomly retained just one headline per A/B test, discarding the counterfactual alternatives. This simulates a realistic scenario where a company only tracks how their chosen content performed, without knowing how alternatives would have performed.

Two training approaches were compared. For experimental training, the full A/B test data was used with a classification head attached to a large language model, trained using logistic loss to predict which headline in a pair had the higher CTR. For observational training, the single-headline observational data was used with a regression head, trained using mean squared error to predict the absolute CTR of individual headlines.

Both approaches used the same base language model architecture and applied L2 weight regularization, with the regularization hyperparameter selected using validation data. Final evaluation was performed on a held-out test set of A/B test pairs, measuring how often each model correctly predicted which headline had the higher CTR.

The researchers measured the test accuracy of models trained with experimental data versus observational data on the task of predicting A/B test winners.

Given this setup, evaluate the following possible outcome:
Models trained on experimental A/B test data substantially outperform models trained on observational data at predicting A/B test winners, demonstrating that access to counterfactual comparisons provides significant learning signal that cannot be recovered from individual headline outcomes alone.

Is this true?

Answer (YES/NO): NO